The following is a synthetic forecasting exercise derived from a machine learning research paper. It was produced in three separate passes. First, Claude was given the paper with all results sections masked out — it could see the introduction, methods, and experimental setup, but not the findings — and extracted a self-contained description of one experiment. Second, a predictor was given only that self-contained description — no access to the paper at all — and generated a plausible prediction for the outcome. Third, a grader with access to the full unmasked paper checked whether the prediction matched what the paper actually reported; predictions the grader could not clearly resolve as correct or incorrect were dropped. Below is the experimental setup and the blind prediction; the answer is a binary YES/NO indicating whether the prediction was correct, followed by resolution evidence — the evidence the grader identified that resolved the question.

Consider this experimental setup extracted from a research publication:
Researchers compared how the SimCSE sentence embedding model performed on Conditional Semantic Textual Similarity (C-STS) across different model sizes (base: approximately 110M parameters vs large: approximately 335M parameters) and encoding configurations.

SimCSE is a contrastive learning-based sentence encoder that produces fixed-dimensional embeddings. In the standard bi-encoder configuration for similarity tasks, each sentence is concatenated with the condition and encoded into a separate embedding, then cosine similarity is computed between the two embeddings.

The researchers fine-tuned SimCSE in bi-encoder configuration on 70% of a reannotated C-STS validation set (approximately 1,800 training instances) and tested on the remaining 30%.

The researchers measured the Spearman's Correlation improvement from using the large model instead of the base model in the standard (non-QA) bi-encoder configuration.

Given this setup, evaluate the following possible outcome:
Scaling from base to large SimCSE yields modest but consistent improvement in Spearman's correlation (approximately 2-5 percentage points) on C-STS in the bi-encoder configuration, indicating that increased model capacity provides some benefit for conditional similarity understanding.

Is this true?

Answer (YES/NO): NO